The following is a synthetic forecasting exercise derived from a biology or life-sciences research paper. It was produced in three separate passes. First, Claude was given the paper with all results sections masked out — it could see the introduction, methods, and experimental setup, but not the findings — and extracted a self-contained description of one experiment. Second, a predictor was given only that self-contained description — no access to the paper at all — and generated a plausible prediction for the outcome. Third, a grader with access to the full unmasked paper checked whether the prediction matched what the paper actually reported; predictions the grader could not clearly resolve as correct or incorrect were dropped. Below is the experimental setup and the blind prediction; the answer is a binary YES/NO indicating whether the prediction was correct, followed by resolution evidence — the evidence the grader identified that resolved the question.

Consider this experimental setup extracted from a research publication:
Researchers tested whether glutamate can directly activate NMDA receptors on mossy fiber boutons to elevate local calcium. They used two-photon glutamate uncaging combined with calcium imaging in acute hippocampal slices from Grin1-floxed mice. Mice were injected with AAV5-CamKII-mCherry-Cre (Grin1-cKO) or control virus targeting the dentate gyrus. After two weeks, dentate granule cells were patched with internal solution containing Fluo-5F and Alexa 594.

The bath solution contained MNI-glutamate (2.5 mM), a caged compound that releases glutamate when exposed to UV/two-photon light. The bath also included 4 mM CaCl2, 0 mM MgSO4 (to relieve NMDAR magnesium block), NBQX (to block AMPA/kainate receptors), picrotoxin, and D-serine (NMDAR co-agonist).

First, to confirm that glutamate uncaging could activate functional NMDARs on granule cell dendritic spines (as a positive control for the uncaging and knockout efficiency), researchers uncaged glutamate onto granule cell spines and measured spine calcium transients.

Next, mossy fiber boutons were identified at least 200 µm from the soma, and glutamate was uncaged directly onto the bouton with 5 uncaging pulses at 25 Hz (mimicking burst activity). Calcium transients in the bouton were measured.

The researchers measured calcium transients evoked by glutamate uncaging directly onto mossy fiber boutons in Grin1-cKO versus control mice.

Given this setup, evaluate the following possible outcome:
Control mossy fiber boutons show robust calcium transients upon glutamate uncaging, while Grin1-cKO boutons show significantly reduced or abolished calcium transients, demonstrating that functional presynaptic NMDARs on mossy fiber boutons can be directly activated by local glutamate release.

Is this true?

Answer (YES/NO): YES